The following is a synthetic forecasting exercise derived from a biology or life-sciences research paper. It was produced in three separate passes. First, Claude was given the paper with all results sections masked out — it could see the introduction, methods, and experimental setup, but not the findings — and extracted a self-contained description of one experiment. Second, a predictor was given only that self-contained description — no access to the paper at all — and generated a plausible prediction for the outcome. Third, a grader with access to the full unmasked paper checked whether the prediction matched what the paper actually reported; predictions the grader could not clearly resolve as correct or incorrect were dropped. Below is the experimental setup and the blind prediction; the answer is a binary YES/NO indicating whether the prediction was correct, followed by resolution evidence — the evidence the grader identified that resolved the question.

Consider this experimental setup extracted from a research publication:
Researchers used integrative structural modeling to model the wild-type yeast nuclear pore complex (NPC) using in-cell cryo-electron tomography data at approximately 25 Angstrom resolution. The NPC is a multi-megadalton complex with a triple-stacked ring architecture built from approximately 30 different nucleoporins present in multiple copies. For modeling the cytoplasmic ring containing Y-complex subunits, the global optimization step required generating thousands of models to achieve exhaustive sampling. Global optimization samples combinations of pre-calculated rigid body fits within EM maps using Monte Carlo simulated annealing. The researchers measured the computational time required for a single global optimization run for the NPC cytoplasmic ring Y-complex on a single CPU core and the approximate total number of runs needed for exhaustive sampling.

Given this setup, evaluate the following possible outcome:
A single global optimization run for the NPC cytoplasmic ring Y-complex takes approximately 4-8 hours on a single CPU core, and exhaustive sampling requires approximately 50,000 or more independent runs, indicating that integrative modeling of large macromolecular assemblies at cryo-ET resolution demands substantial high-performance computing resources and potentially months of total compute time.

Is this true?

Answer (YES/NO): NO